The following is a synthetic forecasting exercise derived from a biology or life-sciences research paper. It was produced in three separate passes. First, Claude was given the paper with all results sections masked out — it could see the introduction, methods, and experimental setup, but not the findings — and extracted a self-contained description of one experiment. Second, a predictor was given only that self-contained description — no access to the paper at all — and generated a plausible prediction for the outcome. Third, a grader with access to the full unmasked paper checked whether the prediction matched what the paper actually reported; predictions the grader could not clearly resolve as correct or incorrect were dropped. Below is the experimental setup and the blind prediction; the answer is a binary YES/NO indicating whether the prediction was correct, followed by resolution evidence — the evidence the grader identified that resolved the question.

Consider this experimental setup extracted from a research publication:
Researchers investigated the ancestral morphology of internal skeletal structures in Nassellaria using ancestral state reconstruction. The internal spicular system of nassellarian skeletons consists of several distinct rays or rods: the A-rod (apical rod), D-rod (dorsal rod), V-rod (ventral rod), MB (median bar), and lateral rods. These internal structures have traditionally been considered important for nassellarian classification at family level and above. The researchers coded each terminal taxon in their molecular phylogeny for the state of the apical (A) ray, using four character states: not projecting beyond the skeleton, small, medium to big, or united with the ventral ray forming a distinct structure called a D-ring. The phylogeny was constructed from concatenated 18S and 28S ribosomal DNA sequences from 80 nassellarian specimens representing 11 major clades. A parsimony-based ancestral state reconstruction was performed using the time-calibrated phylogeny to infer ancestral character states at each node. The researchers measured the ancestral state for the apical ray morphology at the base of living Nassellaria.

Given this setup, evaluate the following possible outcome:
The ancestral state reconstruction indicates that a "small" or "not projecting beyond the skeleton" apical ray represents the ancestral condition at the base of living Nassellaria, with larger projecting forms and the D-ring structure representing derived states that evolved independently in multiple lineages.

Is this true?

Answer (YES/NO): NO